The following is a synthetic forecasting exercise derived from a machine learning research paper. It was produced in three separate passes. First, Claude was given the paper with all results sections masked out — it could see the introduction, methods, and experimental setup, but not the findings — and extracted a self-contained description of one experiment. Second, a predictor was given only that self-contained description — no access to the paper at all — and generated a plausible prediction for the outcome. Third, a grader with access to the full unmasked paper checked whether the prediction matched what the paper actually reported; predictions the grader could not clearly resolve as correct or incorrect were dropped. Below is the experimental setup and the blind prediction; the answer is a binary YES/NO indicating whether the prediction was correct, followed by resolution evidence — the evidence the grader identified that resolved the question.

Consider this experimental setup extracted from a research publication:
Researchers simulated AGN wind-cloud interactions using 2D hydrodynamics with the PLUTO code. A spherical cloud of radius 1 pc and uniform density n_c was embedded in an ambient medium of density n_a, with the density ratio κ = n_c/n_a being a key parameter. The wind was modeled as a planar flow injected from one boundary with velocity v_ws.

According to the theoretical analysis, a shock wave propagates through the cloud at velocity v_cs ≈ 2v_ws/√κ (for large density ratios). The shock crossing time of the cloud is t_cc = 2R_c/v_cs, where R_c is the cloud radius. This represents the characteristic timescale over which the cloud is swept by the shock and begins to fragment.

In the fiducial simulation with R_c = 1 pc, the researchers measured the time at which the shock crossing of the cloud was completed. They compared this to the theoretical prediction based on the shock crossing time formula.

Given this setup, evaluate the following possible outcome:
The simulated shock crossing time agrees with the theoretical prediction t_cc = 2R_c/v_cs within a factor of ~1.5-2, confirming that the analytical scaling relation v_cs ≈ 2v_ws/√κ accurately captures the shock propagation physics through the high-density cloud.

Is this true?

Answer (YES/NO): YES